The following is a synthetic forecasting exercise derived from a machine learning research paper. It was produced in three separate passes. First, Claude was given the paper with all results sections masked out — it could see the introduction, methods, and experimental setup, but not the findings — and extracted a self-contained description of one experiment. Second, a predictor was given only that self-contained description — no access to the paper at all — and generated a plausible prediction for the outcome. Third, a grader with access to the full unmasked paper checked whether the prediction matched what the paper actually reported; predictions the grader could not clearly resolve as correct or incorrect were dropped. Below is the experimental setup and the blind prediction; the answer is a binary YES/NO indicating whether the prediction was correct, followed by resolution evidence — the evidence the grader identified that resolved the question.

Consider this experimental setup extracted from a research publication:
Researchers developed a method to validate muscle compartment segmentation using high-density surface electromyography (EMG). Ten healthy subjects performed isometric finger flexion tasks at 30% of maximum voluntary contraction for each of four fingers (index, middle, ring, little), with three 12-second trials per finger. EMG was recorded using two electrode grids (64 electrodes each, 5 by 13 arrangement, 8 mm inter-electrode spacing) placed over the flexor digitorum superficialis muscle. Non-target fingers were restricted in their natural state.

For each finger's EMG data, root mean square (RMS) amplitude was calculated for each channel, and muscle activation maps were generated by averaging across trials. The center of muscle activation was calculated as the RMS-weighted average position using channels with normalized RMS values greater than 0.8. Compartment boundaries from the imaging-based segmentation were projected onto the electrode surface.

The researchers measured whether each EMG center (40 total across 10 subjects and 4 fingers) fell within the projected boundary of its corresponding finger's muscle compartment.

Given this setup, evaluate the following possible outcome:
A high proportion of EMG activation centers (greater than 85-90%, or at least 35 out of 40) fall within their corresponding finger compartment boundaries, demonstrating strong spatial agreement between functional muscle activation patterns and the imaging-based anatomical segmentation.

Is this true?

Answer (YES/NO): YES